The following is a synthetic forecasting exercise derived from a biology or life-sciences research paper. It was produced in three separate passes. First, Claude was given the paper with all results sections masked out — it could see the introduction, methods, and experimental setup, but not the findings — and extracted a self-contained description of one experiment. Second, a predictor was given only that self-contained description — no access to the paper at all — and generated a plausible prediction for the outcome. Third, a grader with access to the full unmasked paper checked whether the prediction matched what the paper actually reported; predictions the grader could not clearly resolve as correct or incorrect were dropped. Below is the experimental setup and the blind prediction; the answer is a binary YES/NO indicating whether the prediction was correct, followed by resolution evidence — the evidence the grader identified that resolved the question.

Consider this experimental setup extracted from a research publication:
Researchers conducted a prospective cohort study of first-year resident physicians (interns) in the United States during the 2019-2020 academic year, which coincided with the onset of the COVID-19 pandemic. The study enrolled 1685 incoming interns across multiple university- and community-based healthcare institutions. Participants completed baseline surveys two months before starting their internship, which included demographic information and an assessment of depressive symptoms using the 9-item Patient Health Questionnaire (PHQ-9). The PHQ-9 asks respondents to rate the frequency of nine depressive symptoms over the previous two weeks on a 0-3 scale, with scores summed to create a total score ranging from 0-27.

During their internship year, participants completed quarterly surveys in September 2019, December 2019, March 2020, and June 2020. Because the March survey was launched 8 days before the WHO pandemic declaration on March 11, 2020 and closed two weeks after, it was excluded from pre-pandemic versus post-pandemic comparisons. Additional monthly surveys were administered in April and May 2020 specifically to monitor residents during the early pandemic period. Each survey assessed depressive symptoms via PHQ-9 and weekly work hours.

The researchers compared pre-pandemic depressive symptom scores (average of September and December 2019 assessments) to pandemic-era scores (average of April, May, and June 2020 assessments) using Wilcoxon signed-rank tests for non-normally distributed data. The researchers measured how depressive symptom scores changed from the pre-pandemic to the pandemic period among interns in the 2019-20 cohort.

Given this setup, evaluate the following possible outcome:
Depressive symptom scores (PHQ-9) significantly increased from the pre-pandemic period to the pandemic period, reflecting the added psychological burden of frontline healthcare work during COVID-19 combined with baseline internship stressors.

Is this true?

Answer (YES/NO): NO